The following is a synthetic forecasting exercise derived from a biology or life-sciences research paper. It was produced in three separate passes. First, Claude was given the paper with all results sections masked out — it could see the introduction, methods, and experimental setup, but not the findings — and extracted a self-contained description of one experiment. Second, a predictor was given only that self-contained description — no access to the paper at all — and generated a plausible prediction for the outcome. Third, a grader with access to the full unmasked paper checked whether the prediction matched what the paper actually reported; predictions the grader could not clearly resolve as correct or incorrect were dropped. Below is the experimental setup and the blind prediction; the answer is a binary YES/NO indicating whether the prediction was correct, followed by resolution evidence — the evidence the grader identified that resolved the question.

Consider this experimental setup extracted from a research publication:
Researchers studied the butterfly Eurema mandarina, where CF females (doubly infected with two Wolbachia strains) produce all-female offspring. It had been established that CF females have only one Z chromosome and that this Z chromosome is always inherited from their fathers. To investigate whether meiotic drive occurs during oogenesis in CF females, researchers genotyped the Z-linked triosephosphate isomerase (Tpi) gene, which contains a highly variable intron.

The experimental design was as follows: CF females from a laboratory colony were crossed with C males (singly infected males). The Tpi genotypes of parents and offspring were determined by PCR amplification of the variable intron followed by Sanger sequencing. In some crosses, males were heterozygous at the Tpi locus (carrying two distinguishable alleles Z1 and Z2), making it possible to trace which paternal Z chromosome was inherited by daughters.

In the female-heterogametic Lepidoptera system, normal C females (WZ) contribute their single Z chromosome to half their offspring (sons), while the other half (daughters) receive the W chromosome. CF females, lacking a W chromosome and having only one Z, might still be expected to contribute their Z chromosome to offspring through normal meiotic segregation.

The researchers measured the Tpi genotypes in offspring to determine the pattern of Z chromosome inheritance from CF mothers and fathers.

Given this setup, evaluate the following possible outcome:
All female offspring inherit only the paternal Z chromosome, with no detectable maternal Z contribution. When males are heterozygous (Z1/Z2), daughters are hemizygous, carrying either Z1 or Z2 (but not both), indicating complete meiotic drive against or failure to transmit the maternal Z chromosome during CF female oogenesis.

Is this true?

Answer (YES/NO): YES